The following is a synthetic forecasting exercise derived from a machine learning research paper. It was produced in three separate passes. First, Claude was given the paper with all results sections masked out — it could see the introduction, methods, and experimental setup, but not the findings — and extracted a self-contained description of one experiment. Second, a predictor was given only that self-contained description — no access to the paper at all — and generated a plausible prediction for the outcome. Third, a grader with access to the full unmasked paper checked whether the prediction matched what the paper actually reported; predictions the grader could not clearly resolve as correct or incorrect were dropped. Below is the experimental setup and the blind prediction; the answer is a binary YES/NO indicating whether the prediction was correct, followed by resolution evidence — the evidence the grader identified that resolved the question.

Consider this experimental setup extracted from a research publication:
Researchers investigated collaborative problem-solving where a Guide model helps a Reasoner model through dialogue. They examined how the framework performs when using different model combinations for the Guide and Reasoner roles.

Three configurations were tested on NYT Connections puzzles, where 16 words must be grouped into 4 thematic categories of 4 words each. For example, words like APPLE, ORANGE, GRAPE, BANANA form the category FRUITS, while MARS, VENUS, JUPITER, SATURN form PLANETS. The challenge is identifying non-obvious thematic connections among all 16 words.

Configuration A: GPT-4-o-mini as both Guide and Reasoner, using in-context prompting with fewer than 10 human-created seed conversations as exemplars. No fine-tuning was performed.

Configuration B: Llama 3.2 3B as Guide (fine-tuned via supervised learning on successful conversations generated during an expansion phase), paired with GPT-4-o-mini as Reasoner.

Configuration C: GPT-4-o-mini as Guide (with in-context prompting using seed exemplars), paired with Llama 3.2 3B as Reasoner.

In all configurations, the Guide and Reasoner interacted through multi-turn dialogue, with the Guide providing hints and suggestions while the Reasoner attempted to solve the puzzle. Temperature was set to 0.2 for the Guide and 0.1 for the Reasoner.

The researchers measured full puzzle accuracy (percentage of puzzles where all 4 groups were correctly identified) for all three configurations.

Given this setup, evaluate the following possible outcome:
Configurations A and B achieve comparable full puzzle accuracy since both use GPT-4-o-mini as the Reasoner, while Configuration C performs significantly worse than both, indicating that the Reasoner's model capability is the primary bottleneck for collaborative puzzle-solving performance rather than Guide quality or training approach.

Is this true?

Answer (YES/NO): NO